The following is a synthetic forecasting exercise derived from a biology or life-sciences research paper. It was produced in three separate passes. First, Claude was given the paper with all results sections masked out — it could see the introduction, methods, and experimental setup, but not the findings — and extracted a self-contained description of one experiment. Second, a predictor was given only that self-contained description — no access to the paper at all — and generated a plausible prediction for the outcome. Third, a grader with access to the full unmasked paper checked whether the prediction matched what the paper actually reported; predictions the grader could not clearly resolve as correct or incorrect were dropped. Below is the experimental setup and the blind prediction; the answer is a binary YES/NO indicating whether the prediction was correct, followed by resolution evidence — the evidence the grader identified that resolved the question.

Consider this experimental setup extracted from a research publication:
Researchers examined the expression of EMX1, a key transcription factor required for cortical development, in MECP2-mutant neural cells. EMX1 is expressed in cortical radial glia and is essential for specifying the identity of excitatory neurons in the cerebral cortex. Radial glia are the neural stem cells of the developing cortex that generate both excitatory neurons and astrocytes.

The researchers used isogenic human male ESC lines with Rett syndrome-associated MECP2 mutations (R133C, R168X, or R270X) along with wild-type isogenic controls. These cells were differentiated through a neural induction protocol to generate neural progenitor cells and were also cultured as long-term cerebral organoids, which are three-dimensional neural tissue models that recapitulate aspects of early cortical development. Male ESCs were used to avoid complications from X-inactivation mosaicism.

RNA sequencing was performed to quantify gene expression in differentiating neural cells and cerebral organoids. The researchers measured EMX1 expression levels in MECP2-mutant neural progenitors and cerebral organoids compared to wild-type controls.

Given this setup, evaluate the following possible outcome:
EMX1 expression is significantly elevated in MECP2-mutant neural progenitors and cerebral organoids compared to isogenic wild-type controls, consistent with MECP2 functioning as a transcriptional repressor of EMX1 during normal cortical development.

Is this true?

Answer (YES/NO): NO